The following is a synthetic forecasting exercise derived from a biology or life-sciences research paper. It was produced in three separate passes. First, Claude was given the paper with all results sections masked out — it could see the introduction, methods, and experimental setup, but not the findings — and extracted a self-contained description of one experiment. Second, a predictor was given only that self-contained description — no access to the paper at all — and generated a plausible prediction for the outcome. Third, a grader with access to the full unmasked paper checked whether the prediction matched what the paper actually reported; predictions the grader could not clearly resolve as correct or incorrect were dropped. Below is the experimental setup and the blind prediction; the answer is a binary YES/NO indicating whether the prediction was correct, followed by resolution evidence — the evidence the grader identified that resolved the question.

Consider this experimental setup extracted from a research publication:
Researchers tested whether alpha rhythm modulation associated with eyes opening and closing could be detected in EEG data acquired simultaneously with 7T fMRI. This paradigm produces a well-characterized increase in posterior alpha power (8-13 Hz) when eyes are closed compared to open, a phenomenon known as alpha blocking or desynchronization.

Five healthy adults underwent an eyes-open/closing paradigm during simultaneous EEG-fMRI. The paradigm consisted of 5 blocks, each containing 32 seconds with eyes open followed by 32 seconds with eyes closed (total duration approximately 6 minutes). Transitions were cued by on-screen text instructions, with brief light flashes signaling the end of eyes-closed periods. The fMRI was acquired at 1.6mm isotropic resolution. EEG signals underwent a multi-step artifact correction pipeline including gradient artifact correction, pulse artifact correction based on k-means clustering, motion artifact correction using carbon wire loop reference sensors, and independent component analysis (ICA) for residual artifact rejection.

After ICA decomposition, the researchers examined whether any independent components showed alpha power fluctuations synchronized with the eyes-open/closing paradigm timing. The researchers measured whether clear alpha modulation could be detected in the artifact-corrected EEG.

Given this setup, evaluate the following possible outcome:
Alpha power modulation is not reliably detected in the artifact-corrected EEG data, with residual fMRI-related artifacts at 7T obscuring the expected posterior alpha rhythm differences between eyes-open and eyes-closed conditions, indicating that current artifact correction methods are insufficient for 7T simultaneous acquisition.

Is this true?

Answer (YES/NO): NO